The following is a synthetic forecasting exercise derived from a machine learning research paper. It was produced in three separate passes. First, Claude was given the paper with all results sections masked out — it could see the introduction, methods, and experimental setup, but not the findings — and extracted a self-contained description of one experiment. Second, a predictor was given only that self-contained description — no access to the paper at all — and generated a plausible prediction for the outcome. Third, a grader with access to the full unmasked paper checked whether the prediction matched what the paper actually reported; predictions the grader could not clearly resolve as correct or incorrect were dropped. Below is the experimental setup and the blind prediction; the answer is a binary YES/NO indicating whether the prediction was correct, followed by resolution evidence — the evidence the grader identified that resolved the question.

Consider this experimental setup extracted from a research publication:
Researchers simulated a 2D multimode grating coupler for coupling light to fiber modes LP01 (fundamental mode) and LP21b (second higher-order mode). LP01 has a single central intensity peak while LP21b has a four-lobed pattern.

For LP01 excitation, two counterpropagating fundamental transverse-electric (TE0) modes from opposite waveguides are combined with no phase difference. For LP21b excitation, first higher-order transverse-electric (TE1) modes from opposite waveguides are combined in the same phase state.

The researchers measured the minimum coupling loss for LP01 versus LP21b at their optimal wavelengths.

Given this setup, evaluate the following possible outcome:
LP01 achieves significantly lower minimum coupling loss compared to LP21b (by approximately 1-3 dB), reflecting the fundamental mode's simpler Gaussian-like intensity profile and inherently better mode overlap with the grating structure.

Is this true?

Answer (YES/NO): NO